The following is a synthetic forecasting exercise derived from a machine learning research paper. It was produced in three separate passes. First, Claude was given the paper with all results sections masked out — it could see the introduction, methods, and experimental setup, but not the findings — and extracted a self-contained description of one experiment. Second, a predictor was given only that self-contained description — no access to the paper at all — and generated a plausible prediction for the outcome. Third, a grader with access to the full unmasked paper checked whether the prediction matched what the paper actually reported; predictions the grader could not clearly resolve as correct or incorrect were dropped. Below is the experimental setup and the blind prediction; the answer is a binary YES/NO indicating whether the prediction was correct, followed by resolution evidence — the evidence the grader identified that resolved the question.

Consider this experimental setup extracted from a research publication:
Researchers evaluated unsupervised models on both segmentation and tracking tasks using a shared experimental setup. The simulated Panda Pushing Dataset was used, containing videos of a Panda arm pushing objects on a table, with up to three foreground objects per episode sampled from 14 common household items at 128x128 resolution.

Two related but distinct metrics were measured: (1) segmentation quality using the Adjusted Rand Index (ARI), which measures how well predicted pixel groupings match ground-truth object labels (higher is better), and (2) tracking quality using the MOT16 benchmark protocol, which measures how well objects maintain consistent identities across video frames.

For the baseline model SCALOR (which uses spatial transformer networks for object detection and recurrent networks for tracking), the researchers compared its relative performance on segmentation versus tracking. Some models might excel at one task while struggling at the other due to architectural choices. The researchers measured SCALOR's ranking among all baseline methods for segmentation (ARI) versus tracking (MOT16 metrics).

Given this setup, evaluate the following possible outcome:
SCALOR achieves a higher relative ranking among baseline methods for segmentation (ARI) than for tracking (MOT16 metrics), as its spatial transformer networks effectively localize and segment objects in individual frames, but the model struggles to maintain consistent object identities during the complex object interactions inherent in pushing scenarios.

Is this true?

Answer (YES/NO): YES